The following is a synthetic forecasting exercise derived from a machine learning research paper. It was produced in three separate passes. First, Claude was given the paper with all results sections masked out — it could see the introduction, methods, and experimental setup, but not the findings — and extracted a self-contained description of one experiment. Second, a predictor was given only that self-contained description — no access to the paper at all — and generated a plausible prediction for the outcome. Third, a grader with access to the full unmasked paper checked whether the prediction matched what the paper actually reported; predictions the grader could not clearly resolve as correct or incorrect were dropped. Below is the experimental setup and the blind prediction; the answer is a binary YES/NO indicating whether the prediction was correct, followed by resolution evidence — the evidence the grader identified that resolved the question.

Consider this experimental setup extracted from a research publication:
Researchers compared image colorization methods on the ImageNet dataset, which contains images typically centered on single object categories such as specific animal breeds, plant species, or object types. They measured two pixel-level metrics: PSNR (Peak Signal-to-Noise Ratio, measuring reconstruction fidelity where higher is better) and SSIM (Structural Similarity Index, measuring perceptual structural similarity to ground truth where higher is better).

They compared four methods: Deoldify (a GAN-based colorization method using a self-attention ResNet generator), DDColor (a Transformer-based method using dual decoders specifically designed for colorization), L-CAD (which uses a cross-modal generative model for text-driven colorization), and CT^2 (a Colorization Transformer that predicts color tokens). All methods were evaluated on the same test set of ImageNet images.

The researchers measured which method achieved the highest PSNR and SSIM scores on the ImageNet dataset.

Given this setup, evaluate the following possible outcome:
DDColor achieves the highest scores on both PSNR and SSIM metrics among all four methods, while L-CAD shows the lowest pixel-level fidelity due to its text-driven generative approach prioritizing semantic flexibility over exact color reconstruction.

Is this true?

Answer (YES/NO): NO